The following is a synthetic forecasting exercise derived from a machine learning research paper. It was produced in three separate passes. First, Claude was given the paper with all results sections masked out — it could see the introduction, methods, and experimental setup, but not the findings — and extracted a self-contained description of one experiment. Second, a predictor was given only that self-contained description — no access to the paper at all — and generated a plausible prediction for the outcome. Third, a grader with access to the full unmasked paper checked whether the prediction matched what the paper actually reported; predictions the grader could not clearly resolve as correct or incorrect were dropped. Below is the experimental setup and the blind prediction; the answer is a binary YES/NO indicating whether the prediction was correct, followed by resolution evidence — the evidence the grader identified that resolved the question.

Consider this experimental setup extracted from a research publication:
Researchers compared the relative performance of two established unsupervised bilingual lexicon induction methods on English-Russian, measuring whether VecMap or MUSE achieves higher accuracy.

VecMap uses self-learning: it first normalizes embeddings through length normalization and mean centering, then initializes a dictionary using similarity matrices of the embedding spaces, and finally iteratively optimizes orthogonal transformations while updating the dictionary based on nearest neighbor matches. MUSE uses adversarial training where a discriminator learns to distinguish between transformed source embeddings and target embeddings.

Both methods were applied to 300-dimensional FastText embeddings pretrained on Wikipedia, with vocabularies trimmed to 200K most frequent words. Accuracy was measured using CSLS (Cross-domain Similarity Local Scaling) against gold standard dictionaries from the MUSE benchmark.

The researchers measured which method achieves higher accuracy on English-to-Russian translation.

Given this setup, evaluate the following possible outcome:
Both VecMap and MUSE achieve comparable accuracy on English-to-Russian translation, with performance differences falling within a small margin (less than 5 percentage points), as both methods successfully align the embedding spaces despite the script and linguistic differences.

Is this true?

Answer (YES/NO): NO